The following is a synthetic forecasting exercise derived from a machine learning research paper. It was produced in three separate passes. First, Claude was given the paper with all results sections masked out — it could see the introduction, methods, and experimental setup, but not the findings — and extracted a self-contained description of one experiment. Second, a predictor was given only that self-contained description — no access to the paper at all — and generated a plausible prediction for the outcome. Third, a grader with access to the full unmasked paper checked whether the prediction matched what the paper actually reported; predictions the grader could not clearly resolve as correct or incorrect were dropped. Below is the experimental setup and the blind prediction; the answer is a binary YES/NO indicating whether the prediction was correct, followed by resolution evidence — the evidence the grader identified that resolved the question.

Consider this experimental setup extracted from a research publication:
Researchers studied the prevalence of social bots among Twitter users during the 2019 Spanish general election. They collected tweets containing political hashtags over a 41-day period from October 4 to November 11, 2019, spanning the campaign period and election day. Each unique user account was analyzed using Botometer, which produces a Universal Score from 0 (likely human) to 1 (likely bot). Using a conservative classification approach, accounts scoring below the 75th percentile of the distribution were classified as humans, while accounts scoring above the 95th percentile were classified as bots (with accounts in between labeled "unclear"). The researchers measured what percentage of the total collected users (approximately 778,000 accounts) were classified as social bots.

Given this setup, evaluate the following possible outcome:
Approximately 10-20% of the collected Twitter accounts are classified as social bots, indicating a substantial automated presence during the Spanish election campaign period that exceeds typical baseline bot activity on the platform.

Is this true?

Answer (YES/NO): NO